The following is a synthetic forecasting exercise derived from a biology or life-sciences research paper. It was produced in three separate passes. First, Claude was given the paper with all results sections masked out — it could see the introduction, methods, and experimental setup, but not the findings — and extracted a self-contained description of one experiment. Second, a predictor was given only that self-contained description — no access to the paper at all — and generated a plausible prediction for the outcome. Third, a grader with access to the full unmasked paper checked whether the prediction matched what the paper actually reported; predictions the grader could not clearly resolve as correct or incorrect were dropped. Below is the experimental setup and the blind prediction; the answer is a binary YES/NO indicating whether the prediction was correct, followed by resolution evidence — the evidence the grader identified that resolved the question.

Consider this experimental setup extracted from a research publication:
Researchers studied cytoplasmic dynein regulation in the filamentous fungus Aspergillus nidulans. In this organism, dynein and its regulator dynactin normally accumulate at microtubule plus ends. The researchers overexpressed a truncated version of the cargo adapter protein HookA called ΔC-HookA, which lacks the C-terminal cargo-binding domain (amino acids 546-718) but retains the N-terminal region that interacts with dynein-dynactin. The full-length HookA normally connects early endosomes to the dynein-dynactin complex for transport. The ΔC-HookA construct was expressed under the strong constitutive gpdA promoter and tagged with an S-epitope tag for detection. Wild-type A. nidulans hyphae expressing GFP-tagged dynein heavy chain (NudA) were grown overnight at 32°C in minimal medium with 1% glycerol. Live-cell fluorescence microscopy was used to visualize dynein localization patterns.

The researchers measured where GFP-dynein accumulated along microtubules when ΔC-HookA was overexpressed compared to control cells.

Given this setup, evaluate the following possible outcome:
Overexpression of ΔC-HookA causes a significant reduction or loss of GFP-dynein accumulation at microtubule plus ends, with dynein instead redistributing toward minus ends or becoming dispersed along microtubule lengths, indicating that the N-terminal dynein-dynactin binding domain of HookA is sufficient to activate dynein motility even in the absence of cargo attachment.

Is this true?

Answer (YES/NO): YES